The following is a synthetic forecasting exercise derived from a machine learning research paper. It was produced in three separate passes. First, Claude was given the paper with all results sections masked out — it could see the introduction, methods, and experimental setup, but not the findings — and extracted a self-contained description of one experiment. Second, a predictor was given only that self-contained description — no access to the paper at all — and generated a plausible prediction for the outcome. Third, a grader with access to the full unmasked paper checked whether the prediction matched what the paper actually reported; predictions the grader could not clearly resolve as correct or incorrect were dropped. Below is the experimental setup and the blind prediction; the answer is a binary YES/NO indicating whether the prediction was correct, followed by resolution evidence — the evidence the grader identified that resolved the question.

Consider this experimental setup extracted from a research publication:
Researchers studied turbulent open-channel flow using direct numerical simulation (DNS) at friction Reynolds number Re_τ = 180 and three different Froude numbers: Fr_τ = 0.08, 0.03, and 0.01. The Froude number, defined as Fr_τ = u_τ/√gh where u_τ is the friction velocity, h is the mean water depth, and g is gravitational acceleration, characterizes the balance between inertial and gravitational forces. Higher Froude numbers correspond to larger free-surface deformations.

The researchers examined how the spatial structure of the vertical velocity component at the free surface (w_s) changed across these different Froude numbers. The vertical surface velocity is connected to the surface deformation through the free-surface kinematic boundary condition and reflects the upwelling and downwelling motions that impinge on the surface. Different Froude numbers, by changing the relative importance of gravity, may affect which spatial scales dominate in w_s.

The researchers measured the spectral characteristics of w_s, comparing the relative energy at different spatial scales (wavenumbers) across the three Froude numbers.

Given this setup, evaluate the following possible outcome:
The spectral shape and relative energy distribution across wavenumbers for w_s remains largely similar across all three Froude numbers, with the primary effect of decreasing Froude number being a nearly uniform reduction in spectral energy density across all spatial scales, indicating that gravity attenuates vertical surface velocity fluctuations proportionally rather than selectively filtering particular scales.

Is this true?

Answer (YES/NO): NO